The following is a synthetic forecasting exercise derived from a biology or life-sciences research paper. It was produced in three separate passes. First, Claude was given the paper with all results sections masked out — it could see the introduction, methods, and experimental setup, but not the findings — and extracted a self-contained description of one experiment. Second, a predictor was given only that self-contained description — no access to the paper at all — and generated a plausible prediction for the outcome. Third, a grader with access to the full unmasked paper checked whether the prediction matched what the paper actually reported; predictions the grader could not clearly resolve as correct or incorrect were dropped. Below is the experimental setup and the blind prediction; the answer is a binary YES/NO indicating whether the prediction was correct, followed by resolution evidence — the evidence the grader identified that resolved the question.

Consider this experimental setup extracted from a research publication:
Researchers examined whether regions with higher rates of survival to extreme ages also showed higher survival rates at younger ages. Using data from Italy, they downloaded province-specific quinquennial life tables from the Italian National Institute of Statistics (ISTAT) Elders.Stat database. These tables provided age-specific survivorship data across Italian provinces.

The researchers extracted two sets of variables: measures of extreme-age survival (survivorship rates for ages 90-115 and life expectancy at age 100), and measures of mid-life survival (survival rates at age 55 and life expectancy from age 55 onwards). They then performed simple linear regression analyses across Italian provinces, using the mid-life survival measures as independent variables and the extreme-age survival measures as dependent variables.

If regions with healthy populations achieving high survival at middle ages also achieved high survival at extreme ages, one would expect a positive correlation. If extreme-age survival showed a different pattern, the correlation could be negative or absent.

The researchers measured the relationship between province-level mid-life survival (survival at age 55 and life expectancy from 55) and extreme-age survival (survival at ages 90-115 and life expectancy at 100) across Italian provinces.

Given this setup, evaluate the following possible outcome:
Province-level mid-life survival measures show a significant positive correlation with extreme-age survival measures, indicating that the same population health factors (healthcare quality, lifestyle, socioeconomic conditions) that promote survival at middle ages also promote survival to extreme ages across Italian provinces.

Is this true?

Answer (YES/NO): NO